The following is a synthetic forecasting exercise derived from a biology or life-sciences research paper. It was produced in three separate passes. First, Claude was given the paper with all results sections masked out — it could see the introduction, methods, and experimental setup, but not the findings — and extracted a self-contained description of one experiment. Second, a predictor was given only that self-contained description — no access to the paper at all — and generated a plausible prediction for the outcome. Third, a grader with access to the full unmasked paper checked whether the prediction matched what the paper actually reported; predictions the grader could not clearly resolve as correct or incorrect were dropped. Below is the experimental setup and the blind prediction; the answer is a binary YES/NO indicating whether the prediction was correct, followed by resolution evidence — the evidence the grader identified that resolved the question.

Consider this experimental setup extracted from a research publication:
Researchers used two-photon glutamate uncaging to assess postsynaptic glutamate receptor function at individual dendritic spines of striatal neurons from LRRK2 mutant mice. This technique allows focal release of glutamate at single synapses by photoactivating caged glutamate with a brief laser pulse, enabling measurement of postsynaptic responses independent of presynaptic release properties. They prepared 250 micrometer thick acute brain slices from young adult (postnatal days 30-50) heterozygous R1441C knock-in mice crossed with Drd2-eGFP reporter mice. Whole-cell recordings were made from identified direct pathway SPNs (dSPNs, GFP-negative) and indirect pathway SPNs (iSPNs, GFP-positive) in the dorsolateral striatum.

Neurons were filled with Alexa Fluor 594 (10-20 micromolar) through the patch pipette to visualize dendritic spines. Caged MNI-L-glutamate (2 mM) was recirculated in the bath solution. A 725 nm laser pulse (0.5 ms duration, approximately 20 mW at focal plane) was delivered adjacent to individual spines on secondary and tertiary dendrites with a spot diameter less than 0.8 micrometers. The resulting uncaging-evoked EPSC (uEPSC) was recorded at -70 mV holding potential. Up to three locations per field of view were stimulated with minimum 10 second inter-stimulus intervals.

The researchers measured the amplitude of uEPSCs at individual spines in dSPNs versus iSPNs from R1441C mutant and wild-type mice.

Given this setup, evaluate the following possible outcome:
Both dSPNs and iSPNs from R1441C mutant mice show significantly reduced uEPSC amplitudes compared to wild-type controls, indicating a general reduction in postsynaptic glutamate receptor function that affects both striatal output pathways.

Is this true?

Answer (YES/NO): NO